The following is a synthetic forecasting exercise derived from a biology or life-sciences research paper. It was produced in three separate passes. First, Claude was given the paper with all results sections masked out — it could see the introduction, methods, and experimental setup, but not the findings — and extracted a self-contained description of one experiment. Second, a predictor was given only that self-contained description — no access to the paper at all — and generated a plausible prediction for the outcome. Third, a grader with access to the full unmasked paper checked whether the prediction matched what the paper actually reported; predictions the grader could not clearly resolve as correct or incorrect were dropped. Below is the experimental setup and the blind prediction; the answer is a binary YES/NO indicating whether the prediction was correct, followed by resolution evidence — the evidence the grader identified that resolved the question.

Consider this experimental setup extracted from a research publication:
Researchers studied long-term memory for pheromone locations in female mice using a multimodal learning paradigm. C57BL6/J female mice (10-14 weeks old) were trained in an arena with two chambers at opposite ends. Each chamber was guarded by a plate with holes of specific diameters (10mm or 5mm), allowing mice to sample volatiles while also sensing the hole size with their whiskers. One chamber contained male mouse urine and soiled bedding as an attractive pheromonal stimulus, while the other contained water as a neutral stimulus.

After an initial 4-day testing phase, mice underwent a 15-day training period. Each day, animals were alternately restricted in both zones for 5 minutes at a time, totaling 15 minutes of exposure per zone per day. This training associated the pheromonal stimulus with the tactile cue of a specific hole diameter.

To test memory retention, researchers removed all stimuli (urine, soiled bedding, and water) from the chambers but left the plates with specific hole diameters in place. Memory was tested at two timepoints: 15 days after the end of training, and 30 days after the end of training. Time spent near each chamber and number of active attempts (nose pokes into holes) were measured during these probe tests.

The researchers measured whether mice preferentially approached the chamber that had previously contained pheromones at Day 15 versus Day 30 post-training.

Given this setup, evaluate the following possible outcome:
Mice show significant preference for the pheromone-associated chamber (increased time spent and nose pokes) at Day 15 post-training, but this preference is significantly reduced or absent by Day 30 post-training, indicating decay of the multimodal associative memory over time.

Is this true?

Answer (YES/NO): YES